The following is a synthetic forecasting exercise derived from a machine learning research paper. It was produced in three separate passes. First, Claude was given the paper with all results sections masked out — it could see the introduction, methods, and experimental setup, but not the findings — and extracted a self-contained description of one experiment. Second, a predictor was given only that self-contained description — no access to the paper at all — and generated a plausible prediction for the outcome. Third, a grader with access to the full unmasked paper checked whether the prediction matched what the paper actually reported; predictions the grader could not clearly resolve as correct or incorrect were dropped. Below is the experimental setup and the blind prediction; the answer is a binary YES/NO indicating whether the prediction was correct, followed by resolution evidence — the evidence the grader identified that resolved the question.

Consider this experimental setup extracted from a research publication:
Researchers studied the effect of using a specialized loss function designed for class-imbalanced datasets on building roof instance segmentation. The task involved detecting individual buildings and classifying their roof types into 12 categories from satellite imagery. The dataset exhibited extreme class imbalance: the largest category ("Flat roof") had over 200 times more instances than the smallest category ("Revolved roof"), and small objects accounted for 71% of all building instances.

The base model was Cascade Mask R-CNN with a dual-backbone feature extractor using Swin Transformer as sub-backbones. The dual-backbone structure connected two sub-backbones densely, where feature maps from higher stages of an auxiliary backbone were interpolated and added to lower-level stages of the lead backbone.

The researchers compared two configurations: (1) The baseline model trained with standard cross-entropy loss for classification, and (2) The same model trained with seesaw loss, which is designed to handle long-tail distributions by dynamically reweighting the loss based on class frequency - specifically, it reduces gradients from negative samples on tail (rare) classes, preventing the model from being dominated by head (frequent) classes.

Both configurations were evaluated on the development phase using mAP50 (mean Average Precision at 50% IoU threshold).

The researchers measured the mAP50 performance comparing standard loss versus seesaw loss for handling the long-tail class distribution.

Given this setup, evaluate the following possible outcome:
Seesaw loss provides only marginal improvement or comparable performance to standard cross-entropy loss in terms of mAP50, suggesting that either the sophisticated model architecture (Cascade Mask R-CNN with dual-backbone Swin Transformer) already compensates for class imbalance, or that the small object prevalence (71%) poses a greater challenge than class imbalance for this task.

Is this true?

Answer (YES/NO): NO